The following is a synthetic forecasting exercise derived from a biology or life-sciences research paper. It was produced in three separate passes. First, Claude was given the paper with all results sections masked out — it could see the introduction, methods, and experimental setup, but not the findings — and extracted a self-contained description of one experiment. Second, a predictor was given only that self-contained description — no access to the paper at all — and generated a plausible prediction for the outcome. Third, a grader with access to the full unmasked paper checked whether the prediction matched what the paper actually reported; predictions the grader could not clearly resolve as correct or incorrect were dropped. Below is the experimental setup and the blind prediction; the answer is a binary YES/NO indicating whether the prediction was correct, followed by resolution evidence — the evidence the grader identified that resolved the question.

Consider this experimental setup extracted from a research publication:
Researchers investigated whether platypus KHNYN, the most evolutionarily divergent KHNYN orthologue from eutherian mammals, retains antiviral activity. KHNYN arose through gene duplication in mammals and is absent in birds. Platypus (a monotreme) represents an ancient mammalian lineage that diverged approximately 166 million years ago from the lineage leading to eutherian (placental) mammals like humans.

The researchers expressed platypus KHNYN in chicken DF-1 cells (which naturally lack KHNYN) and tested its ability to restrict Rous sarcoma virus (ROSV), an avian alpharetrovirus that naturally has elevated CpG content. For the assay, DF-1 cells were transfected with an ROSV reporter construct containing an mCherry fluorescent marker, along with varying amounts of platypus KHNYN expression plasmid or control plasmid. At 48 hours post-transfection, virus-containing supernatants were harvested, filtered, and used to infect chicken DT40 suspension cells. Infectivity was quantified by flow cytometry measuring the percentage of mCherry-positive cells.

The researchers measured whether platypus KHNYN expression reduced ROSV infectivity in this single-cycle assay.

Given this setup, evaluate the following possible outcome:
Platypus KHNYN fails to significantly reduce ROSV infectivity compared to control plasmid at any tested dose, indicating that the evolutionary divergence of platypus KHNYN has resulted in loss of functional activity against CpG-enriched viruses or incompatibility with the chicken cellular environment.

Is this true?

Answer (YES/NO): NO